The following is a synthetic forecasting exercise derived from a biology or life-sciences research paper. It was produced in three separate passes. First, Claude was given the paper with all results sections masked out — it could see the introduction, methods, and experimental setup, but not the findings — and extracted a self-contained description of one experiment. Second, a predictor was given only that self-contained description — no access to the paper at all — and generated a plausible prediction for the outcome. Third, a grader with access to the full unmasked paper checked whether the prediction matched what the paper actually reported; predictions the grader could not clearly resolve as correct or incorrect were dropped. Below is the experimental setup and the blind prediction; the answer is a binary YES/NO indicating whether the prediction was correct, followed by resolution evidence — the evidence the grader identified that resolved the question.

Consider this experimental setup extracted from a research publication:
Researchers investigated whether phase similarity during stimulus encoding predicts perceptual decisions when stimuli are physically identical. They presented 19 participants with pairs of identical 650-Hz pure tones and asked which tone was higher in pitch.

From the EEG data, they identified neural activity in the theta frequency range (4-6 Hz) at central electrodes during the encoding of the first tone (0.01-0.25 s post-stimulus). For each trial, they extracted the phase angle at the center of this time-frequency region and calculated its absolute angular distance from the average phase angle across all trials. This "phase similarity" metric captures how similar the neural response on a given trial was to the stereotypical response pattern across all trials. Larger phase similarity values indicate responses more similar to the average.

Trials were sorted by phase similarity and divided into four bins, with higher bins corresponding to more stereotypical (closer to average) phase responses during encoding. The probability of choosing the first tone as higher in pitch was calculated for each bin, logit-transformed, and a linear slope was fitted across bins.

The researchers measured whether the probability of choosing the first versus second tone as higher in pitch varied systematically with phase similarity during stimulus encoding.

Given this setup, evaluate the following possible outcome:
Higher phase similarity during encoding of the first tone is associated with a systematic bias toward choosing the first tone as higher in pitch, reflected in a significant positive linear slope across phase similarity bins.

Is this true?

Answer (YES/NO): YES